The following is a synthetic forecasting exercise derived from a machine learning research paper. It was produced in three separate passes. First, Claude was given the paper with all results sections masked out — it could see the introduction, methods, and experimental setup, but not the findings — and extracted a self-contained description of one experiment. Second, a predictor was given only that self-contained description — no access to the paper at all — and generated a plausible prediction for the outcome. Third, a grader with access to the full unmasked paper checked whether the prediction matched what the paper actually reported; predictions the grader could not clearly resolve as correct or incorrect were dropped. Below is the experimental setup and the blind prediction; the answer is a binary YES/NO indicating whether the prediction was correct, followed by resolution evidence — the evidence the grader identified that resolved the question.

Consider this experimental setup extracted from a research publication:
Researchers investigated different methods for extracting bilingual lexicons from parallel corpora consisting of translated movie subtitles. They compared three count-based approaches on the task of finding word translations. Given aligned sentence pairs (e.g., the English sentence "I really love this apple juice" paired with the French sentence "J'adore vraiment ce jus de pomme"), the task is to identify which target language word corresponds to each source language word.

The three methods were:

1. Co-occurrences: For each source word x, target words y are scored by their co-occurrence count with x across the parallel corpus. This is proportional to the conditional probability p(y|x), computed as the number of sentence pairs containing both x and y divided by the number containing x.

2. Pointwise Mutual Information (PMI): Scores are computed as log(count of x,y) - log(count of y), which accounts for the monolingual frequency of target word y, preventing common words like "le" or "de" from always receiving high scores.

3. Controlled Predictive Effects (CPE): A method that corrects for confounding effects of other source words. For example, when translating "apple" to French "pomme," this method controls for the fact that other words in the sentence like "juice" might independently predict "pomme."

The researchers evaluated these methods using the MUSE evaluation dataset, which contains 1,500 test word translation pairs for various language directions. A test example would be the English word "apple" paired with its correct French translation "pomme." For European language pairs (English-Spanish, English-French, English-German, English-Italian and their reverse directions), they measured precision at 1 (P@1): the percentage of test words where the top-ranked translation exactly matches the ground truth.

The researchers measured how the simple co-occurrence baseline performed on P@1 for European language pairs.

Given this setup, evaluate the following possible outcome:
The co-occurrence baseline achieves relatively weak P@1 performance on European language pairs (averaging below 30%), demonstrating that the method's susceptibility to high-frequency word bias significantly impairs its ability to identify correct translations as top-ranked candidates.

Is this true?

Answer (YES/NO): YES